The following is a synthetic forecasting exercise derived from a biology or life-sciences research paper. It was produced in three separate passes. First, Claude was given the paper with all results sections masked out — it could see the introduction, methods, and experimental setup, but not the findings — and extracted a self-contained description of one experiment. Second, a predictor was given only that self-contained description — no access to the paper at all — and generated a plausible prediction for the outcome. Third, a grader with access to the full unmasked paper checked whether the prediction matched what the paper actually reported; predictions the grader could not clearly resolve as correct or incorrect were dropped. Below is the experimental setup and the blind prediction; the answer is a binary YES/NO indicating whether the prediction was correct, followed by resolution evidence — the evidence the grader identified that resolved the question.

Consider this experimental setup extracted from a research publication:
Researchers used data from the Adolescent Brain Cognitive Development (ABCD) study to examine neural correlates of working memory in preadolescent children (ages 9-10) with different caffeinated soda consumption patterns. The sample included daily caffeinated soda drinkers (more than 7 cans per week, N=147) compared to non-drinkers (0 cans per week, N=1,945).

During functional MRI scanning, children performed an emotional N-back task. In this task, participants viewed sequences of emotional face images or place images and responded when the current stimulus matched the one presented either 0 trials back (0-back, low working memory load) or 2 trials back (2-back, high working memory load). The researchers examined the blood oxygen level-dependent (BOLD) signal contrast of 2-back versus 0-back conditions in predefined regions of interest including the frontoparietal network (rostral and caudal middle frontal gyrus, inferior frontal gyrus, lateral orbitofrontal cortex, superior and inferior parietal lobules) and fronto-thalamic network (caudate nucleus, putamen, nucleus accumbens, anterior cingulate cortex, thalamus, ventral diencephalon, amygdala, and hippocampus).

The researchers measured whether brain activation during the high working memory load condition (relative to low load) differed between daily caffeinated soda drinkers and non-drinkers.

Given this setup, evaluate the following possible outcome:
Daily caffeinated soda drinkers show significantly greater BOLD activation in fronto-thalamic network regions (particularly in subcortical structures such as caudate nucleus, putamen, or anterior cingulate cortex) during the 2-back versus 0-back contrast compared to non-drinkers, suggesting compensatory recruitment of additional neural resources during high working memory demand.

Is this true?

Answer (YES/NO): NO